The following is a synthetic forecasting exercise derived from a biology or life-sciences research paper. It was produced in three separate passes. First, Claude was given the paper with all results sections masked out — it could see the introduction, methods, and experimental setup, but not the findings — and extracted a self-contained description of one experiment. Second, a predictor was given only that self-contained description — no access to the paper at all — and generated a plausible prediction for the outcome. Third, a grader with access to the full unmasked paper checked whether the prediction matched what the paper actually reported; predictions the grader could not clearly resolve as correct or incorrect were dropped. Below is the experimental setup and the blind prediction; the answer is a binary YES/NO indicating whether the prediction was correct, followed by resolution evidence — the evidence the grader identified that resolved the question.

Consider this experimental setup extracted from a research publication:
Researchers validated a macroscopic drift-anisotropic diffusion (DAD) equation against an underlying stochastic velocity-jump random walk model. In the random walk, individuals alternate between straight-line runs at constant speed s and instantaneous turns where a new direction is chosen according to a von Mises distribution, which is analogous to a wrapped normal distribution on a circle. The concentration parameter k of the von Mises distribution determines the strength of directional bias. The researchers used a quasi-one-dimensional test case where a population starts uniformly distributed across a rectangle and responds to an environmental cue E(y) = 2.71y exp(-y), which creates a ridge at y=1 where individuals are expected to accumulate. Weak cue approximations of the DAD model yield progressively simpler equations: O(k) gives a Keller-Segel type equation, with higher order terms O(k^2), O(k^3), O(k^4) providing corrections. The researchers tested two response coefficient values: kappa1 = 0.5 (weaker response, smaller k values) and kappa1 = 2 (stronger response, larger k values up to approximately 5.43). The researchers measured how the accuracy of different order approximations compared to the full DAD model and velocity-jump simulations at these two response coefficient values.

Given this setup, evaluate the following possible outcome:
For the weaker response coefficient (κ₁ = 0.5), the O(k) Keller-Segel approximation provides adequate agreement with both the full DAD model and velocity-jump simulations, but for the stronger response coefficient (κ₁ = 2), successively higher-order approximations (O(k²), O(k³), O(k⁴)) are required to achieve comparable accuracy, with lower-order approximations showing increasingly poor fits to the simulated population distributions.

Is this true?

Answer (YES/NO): YES